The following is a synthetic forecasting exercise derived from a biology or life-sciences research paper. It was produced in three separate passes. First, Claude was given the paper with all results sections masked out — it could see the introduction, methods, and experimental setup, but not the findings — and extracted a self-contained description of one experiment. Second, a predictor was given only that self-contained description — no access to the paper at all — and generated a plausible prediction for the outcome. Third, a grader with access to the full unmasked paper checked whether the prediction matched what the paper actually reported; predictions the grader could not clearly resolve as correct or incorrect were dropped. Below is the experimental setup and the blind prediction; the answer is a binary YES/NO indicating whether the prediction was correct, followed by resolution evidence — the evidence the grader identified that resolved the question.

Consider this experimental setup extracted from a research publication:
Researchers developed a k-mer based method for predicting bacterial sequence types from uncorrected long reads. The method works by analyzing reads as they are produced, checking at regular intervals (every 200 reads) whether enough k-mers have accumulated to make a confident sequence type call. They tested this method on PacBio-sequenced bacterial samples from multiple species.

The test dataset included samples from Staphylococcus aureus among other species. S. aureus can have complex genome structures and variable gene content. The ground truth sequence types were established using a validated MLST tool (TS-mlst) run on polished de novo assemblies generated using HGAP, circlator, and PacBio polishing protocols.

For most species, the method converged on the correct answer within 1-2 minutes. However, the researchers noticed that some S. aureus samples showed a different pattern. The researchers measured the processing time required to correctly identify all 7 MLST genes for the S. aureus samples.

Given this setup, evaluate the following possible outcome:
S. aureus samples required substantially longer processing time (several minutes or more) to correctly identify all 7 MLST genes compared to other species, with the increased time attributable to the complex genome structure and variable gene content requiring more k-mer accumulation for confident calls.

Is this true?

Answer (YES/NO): NO